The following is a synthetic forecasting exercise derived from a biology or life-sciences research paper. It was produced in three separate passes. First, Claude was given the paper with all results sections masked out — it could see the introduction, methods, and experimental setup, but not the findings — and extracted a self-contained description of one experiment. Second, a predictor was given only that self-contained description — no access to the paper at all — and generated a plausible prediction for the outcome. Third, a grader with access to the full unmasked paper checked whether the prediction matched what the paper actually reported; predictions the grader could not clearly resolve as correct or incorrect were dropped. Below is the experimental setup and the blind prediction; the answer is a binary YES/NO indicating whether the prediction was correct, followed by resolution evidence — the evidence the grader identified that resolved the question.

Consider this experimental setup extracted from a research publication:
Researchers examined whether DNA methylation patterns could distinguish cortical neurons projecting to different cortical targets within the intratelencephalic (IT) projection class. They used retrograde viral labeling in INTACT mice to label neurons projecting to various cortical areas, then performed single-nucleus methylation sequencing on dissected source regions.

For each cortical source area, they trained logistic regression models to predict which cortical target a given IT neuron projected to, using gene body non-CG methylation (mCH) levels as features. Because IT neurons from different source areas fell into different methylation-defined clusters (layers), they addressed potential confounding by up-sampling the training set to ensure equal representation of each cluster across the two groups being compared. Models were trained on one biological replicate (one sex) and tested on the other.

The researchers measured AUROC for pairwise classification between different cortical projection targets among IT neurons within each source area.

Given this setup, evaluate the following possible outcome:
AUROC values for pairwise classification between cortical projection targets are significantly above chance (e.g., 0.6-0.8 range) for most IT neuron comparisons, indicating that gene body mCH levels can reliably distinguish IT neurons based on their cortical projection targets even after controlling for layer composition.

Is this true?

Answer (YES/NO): YES